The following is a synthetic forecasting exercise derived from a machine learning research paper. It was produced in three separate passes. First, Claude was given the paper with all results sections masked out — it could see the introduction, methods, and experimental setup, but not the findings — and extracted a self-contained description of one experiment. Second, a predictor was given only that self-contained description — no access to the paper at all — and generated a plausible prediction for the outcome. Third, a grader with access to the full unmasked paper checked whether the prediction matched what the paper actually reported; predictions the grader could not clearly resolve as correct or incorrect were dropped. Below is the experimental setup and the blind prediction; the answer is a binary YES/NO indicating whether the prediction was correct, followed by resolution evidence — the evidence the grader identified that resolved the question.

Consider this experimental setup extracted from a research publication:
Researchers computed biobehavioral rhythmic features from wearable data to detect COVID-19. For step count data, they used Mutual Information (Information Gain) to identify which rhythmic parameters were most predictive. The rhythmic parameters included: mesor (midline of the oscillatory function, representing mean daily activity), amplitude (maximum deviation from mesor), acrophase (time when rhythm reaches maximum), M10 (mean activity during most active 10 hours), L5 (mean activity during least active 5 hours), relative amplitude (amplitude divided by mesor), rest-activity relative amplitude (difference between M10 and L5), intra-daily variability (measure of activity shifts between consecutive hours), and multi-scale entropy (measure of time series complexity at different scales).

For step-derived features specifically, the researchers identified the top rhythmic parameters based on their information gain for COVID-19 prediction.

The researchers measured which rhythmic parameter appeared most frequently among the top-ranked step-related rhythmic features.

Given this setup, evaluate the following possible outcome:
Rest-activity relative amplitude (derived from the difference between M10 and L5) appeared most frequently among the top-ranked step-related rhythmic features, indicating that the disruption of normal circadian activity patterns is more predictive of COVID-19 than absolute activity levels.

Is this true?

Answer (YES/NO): NO